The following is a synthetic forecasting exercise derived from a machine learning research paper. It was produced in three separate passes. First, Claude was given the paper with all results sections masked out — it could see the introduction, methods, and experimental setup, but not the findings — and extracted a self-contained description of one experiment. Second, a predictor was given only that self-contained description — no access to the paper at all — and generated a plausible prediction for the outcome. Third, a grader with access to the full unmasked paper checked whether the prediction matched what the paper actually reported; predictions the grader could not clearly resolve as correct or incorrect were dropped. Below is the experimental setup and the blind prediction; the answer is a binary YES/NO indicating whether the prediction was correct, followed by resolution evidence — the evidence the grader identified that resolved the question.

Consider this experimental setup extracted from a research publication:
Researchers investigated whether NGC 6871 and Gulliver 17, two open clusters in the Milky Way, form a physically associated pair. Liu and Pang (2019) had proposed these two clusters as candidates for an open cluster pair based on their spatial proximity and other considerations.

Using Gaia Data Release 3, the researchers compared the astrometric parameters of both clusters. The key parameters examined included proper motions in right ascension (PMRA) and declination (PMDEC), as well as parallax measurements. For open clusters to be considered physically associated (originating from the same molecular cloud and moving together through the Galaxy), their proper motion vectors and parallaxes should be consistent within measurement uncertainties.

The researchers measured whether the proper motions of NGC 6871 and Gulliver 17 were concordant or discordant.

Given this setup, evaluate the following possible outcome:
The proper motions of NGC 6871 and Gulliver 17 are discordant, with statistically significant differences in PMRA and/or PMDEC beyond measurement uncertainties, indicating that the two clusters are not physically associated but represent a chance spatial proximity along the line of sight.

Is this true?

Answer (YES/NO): YES